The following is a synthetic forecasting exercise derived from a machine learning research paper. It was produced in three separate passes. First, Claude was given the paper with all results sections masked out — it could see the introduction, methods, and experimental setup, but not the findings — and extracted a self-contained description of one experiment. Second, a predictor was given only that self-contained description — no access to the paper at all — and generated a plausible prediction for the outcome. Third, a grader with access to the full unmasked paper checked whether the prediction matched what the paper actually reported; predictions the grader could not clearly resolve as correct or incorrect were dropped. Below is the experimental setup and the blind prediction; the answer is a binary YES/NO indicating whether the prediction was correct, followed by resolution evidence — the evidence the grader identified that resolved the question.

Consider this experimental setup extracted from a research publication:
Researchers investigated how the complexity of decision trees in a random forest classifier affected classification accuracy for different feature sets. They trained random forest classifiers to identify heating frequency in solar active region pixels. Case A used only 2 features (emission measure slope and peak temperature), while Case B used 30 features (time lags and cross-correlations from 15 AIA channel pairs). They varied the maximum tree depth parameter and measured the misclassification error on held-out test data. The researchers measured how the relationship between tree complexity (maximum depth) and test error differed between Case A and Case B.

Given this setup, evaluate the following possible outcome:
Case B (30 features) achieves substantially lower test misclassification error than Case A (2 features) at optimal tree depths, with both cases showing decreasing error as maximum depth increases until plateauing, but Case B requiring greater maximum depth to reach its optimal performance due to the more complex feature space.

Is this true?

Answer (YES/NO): NO